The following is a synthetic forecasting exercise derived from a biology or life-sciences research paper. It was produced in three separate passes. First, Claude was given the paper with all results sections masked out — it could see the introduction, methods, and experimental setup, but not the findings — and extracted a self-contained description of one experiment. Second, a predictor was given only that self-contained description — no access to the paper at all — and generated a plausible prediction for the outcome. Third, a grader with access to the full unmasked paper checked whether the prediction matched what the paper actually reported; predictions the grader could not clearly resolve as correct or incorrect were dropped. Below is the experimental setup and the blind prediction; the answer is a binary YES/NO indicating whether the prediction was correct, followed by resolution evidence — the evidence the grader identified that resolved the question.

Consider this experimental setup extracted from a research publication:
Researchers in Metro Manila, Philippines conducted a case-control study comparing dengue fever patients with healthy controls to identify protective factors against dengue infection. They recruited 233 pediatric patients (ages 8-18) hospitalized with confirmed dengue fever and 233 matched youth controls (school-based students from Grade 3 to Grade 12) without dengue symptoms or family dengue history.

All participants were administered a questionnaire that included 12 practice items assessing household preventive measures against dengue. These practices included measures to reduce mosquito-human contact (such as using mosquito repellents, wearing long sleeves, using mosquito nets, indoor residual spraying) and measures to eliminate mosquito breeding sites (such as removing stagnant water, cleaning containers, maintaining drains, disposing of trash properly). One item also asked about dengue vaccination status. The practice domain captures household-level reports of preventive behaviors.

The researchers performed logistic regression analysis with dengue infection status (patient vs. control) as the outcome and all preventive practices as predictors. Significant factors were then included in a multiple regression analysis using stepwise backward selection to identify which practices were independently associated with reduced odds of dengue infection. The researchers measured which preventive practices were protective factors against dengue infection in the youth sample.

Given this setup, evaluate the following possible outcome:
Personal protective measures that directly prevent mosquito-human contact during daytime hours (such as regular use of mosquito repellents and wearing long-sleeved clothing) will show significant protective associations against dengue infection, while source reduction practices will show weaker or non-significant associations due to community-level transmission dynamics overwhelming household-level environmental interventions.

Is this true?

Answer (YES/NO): NO